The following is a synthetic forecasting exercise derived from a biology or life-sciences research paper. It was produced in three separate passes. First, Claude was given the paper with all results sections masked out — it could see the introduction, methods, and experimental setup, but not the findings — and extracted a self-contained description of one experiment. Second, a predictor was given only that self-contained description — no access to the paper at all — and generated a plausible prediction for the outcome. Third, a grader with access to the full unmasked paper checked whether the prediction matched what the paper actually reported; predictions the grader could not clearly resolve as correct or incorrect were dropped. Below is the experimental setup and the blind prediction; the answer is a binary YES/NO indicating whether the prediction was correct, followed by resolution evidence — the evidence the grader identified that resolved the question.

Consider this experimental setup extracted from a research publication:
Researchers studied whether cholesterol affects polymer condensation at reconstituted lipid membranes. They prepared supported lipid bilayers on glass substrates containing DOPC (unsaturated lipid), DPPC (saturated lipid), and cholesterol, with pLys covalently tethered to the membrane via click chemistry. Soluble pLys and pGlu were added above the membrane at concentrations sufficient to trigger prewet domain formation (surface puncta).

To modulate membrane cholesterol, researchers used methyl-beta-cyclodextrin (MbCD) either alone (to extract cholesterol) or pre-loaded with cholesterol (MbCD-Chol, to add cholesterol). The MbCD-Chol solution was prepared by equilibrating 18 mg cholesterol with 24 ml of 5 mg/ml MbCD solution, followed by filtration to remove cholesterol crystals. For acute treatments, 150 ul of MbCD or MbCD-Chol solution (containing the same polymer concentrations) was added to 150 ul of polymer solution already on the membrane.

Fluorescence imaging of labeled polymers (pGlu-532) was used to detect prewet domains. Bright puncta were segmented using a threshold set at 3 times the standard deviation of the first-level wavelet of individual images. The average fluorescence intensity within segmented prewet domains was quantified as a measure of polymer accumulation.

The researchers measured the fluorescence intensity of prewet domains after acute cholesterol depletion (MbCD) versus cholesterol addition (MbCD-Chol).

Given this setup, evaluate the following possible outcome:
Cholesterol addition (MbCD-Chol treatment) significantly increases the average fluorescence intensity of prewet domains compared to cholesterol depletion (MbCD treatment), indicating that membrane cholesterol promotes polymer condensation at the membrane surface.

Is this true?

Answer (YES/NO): NO